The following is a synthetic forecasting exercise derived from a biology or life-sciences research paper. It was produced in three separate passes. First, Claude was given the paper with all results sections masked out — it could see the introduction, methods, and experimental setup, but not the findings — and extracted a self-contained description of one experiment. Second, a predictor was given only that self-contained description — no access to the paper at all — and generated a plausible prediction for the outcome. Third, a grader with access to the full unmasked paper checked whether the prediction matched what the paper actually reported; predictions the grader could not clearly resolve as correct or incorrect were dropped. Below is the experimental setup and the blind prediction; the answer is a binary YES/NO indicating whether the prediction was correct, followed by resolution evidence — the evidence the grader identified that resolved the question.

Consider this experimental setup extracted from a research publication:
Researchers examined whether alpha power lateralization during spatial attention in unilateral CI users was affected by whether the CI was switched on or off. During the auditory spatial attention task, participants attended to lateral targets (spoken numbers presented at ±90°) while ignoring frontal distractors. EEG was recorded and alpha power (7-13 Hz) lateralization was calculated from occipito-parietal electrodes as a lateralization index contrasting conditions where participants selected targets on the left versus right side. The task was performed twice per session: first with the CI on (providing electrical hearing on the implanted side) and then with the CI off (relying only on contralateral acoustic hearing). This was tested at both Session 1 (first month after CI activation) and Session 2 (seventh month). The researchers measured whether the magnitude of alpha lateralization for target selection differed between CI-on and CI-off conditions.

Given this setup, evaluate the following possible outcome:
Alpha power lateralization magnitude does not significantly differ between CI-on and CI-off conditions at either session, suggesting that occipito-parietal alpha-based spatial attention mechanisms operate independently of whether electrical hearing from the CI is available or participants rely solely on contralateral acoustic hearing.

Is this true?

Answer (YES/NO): YES